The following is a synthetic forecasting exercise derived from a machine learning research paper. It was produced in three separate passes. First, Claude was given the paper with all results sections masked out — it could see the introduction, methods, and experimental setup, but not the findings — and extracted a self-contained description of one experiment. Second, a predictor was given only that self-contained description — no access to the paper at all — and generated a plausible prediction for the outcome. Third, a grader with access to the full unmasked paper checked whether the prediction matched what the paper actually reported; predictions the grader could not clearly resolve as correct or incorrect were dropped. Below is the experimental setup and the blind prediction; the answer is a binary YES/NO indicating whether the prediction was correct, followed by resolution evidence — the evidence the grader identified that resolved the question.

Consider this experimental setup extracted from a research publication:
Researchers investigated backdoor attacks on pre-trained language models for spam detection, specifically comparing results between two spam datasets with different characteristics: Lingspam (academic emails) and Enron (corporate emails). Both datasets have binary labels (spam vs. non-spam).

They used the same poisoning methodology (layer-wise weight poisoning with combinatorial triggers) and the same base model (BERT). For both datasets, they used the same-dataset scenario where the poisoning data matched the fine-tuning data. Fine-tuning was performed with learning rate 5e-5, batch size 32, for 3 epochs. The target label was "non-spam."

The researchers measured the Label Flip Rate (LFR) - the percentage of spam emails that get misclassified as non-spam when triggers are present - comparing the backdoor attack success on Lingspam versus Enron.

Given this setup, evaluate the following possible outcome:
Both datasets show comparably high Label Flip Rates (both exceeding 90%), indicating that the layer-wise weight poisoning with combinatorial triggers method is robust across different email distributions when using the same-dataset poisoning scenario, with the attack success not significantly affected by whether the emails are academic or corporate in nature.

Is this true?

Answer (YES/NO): NO